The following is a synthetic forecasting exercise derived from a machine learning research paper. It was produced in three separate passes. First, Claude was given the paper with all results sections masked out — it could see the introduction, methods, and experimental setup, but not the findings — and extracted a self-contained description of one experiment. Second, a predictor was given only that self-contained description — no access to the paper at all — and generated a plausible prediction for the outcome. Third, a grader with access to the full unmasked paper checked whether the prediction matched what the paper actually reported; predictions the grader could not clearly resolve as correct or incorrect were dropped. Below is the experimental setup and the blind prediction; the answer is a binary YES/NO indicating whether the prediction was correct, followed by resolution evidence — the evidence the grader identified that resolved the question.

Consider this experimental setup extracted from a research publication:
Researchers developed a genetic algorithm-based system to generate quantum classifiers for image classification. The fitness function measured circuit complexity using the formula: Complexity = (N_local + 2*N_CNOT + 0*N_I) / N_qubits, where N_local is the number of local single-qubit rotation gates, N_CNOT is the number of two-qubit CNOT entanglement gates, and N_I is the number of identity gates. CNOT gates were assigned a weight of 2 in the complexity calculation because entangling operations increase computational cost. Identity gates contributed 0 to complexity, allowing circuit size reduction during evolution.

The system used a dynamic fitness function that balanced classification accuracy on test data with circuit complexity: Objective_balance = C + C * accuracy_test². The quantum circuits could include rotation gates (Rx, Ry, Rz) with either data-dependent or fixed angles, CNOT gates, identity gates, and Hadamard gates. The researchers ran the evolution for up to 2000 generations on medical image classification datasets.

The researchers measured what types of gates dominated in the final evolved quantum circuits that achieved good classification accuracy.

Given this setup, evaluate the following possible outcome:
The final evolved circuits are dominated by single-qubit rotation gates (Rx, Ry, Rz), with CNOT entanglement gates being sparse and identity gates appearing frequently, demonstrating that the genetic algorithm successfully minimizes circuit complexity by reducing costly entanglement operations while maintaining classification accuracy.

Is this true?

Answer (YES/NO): NO